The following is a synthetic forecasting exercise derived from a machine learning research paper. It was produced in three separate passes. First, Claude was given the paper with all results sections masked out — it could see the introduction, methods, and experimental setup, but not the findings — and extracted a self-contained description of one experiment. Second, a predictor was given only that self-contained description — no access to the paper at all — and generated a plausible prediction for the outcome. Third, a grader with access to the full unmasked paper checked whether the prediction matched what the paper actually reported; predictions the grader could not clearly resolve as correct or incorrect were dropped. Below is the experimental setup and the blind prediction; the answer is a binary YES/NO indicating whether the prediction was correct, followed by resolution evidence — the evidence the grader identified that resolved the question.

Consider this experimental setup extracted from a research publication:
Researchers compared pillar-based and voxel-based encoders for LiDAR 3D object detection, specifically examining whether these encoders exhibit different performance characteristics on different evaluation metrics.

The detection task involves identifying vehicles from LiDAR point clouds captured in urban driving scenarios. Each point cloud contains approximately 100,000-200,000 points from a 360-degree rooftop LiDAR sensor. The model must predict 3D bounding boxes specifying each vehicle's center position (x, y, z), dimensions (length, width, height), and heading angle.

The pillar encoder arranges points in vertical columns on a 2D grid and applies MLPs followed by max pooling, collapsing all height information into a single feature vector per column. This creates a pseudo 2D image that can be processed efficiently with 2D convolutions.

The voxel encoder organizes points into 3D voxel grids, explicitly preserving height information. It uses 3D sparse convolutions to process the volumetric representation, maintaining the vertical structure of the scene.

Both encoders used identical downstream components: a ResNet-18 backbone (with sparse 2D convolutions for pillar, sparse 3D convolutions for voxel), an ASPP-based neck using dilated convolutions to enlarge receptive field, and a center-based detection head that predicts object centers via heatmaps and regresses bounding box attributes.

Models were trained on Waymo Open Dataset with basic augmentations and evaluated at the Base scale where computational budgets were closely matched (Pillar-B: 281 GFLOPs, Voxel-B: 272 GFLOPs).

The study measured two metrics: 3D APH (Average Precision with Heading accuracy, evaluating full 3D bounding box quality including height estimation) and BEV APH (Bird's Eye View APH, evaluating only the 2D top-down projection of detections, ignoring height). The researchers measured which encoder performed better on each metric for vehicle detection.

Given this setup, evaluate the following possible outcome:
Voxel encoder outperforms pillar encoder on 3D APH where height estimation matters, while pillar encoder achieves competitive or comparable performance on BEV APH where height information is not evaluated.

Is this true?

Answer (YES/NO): NO